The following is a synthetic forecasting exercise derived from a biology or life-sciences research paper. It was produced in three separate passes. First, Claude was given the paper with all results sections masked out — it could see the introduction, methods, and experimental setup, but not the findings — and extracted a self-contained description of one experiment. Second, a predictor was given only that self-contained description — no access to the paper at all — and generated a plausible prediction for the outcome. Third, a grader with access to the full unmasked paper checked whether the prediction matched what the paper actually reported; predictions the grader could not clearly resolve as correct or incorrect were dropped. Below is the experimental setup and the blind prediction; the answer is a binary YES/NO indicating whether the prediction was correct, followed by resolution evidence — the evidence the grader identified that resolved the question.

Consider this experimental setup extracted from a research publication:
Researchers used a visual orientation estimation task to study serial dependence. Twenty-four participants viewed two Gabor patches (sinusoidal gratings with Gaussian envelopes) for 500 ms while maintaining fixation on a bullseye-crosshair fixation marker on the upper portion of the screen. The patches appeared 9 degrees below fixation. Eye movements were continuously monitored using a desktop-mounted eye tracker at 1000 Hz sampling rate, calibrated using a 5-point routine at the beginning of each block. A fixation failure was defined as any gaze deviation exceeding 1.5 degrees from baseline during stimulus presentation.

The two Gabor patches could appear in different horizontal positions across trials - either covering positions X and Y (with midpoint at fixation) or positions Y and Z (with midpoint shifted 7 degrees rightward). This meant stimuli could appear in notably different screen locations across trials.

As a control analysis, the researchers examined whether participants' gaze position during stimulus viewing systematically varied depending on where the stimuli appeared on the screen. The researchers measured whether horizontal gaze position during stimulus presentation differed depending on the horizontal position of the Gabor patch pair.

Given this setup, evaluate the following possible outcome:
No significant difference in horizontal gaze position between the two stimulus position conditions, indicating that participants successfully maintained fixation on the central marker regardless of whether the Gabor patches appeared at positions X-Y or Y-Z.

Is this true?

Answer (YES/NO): YES